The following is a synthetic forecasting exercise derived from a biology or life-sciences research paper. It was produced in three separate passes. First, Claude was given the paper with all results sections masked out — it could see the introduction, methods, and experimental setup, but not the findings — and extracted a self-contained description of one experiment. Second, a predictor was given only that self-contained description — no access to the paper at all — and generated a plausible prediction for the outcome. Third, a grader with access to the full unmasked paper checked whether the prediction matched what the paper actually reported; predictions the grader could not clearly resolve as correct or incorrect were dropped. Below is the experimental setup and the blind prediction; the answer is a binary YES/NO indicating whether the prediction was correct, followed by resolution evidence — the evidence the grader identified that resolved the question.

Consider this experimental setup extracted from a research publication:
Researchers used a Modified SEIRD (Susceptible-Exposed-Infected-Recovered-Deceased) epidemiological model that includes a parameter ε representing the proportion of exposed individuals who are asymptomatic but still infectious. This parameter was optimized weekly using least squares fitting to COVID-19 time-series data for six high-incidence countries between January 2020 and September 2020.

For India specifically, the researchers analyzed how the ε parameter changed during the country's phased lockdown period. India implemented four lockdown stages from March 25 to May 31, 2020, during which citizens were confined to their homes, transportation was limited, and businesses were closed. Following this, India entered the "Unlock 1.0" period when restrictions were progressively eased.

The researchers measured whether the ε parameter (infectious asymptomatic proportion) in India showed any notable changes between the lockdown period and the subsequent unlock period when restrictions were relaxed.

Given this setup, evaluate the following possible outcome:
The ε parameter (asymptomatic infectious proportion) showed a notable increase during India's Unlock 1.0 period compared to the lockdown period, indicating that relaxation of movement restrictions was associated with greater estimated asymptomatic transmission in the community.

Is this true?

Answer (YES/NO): YES